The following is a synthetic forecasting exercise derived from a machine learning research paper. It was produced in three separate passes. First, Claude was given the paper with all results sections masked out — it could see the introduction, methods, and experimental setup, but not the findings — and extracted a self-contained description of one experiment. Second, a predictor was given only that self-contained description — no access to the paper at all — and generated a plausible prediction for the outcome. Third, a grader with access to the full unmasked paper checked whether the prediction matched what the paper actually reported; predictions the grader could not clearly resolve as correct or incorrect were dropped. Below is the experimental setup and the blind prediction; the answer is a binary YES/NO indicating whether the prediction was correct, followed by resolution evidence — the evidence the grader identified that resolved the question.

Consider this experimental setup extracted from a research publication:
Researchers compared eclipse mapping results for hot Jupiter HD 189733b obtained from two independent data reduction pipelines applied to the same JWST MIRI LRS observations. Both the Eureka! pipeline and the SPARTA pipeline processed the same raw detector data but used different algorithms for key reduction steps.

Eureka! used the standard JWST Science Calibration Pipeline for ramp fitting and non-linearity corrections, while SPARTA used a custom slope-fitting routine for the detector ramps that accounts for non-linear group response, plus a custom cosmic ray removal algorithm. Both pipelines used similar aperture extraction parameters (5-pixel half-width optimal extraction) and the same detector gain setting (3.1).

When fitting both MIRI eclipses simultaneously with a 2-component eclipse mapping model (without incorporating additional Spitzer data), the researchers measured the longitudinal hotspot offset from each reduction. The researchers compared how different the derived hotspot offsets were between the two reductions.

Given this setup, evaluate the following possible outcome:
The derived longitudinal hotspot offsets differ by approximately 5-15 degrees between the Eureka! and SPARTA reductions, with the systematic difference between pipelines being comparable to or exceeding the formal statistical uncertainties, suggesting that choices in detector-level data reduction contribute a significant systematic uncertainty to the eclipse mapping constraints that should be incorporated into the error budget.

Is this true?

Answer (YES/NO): YES